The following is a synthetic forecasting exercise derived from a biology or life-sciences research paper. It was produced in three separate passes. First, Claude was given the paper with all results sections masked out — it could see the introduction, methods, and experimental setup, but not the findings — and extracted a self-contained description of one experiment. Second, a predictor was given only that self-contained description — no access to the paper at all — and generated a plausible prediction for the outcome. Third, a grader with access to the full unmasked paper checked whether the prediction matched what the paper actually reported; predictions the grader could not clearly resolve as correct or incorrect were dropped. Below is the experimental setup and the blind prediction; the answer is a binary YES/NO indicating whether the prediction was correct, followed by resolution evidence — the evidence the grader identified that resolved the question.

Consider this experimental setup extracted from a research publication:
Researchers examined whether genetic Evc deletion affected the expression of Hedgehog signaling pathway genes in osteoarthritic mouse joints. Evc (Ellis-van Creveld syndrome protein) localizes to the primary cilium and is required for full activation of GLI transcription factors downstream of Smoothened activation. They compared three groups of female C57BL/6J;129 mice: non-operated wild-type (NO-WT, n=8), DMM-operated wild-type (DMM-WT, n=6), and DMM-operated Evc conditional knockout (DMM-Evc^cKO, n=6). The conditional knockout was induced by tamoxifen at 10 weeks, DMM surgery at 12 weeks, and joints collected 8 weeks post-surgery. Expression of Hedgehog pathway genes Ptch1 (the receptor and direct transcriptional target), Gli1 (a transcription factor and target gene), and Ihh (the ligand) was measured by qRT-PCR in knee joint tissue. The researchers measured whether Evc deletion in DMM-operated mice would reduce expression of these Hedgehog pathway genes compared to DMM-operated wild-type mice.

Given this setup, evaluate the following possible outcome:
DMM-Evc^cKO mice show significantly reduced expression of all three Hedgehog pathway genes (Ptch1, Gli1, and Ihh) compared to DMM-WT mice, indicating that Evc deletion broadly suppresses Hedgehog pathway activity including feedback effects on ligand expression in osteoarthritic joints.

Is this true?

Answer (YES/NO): YES